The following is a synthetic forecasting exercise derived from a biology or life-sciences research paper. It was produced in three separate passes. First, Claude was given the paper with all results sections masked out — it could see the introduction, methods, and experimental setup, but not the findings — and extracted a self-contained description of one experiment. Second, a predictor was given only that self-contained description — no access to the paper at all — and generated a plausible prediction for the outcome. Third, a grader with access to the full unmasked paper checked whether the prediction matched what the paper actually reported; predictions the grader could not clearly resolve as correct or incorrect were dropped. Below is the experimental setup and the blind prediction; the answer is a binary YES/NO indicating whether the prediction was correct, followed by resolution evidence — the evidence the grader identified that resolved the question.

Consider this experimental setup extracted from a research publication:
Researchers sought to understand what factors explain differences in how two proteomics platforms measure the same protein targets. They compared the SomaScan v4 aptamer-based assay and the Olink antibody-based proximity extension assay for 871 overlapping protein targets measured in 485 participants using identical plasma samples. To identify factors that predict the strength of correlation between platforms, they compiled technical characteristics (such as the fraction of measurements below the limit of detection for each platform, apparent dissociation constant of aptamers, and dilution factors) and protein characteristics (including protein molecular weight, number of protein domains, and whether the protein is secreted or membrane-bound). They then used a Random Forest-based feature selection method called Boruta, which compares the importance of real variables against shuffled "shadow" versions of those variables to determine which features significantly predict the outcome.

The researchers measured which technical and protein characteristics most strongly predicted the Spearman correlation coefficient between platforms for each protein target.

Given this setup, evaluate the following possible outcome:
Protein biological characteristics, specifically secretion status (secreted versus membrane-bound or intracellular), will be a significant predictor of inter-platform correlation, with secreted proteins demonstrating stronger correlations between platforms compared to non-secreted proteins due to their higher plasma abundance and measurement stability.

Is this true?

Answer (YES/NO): NO